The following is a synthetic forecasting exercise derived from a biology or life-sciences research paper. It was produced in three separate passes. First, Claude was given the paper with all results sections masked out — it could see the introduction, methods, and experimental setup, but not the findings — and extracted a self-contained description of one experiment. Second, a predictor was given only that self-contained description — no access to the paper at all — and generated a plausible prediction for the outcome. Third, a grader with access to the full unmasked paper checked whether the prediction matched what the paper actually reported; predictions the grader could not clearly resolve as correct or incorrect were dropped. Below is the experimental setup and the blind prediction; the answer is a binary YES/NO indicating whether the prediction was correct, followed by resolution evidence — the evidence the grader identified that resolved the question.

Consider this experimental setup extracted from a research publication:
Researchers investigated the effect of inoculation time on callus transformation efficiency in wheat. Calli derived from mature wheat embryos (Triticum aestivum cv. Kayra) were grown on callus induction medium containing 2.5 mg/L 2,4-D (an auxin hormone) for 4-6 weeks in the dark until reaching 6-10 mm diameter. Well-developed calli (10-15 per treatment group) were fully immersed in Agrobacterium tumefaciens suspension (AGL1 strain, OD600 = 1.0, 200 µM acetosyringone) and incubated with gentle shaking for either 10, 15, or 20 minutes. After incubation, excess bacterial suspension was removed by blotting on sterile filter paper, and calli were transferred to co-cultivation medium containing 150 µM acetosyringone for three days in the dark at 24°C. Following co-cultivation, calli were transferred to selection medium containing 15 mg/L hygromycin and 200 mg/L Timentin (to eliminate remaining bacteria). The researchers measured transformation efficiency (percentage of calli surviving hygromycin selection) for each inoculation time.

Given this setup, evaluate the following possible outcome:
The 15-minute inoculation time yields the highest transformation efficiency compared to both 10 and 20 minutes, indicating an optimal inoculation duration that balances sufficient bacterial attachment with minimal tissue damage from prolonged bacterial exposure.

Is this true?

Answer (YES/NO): NO